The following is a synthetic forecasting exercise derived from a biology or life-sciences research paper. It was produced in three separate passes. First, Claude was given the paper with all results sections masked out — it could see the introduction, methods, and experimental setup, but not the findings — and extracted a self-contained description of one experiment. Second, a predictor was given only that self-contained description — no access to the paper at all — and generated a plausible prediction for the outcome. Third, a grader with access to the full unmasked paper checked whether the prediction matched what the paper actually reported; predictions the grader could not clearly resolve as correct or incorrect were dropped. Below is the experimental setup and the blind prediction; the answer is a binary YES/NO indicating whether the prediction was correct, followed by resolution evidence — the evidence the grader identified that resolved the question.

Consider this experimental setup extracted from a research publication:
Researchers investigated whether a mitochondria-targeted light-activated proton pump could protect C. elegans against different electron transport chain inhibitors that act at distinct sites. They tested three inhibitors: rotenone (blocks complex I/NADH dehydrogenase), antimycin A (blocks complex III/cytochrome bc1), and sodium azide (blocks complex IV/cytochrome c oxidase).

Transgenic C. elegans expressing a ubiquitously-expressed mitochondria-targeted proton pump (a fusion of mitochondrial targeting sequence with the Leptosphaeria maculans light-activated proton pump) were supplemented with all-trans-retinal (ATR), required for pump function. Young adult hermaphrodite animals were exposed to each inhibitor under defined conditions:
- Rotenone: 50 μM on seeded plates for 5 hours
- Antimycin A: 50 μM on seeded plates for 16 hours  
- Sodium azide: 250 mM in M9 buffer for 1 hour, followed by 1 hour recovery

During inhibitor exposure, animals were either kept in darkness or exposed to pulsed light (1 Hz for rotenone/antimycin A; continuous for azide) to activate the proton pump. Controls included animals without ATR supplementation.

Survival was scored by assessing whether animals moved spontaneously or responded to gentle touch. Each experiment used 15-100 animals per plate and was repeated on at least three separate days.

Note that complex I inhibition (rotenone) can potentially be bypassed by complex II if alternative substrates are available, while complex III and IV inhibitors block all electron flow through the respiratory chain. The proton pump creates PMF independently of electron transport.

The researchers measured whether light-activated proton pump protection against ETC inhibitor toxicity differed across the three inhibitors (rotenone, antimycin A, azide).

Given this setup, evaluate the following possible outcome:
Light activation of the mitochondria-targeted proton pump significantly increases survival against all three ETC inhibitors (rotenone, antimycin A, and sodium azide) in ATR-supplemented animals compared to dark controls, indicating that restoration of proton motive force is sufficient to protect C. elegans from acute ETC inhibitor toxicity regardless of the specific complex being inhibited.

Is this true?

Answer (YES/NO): YES